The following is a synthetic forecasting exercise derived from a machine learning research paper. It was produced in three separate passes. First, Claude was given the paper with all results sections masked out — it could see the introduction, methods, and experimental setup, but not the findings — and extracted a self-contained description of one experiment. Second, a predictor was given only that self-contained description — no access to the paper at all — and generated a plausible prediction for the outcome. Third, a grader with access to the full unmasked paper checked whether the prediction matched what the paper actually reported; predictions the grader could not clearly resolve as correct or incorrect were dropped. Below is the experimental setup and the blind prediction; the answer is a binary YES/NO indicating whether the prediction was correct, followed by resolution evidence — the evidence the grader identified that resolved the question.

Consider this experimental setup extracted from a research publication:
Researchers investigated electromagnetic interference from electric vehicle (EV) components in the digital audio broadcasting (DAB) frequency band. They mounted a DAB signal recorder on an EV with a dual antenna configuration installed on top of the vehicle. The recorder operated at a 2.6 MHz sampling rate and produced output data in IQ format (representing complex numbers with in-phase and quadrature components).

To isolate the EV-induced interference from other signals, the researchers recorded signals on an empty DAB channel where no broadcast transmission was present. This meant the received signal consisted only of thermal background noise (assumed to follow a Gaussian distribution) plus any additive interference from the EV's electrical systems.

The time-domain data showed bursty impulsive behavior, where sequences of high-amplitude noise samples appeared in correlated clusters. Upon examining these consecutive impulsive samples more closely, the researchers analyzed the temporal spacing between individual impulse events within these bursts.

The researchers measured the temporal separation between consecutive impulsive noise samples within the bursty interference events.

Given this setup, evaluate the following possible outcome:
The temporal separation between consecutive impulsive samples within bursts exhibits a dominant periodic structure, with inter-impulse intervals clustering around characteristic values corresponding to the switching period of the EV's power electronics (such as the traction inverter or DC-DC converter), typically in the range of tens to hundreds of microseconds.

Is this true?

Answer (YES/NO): YES